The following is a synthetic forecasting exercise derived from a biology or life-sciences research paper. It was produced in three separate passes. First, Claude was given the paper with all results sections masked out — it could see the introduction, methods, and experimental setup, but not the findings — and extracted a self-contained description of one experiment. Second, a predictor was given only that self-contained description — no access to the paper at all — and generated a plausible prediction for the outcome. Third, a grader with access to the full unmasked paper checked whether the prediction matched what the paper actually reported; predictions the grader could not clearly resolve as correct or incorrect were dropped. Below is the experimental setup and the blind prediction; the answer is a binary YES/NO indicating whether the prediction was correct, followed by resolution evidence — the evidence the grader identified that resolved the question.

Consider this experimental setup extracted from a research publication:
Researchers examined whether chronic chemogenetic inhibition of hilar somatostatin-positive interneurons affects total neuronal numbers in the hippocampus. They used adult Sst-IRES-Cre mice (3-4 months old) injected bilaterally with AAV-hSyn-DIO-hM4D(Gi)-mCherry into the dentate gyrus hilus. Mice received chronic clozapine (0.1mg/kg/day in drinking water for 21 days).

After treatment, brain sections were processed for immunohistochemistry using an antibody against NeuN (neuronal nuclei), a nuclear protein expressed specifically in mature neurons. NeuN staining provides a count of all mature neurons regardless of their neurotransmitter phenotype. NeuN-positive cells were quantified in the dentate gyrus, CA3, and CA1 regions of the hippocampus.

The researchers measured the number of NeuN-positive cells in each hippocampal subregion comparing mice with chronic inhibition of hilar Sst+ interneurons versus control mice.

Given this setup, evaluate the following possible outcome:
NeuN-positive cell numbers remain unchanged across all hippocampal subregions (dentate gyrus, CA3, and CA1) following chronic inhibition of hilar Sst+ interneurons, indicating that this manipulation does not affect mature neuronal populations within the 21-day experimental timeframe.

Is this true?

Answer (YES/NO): YES